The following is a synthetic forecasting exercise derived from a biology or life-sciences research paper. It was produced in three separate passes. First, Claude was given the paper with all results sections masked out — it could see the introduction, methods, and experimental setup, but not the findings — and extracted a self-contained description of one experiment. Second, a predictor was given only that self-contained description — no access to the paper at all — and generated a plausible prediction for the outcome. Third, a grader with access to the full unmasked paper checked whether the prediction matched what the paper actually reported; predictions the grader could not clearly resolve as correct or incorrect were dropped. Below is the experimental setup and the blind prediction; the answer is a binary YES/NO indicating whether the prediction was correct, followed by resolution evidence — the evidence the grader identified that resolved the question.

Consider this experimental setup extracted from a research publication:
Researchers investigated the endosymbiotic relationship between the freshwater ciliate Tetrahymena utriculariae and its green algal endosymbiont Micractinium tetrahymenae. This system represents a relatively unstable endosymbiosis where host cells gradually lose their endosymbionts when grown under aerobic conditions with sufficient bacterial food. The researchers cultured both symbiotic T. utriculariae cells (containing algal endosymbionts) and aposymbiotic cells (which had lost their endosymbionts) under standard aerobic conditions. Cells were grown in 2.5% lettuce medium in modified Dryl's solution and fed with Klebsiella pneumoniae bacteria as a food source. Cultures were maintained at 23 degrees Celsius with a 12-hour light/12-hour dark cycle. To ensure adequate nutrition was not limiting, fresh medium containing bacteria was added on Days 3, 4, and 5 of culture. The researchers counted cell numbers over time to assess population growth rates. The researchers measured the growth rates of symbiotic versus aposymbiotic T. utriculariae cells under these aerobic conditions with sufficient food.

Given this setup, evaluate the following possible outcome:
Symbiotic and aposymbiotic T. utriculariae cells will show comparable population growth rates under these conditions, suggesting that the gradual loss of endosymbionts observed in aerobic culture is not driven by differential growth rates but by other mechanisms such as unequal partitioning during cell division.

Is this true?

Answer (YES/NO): NO